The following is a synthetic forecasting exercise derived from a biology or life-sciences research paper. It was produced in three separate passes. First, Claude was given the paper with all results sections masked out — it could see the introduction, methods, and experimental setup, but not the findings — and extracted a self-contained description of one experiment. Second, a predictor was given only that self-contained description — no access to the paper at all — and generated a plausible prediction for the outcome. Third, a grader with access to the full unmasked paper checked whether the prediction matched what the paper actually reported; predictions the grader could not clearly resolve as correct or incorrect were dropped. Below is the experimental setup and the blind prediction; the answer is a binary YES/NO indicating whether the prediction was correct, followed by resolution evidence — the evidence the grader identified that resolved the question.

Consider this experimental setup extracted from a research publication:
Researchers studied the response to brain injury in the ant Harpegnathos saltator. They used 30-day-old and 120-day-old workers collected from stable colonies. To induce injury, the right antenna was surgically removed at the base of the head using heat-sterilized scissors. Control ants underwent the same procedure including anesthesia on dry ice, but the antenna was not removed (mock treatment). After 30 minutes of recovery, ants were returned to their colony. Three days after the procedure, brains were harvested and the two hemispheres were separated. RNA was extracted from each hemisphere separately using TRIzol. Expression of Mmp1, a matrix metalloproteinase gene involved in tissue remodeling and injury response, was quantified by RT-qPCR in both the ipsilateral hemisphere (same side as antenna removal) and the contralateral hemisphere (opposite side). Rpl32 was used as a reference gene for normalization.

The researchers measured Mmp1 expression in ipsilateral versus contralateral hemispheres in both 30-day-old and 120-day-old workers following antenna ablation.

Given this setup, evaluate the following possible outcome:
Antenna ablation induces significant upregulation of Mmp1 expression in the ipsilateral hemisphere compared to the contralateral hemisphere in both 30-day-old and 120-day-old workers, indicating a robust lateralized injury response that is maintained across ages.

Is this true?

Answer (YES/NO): NO